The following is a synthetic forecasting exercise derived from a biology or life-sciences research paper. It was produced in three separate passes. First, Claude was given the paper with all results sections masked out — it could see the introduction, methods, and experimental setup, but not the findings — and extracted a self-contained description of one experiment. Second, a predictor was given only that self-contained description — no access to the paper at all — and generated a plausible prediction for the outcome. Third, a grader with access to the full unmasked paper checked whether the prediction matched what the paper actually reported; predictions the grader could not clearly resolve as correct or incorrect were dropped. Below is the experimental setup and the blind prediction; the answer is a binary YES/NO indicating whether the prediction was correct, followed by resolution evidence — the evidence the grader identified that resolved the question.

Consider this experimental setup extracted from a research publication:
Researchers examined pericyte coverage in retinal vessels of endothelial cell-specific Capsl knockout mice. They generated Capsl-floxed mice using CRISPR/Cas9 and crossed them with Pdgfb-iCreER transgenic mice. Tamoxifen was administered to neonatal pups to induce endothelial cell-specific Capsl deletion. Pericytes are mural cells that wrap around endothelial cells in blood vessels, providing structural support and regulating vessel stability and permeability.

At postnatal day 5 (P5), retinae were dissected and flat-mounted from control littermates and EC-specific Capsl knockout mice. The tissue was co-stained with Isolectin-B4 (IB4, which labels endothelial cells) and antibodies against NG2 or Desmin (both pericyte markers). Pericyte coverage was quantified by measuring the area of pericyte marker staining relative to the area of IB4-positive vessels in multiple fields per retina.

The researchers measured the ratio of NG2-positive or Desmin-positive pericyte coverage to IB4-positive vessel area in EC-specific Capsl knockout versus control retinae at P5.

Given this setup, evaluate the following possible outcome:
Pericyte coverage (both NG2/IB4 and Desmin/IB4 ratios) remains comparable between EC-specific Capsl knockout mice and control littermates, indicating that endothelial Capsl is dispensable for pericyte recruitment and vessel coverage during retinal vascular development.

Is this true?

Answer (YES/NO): YES